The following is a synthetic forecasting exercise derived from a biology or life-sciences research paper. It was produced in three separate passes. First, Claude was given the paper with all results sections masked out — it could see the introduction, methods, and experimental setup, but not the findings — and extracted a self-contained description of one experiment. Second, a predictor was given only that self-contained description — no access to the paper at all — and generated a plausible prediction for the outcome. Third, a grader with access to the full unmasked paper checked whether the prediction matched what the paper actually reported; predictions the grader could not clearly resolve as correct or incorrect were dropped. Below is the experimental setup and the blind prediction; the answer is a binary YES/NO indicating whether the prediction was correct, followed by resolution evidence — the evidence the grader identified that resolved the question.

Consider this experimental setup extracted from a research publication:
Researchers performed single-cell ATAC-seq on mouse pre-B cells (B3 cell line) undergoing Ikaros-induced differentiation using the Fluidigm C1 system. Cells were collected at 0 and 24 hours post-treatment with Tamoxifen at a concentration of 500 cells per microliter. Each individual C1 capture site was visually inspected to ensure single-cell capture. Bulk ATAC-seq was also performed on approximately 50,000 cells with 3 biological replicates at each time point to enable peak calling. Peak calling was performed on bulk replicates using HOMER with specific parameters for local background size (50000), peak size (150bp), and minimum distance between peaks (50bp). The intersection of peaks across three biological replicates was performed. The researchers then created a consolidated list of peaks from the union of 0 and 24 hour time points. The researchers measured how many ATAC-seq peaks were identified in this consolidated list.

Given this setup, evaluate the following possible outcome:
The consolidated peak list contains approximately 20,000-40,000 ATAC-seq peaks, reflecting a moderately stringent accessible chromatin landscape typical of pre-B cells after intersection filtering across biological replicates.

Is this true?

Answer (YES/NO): YES